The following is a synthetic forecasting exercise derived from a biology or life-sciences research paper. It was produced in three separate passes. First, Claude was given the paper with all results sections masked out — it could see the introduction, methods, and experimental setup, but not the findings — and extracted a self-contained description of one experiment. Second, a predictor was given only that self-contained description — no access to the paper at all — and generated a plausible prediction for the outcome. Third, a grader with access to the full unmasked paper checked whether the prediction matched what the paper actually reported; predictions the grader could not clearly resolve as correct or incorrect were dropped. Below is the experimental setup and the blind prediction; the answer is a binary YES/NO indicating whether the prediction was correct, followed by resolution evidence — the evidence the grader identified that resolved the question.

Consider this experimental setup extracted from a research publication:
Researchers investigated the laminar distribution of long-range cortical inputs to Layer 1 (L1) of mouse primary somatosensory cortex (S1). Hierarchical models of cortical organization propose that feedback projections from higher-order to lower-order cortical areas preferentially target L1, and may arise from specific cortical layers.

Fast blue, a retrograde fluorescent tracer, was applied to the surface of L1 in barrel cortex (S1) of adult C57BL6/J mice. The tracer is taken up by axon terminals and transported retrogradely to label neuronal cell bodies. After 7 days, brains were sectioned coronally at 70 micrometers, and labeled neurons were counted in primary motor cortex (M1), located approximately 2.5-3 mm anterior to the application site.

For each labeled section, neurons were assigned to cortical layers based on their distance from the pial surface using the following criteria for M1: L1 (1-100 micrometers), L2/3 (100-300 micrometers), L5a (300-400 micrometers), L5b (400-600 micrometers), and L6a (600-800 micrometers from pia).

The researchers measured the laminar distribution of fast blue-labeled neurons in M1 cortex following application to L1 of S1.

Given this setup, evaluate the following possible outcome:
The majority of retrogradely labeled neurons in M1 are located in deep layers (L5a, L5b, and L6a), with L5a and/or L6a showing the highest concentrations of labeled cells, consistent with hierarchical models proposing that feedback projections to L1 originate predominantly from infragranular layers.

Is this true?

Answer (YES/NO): NO